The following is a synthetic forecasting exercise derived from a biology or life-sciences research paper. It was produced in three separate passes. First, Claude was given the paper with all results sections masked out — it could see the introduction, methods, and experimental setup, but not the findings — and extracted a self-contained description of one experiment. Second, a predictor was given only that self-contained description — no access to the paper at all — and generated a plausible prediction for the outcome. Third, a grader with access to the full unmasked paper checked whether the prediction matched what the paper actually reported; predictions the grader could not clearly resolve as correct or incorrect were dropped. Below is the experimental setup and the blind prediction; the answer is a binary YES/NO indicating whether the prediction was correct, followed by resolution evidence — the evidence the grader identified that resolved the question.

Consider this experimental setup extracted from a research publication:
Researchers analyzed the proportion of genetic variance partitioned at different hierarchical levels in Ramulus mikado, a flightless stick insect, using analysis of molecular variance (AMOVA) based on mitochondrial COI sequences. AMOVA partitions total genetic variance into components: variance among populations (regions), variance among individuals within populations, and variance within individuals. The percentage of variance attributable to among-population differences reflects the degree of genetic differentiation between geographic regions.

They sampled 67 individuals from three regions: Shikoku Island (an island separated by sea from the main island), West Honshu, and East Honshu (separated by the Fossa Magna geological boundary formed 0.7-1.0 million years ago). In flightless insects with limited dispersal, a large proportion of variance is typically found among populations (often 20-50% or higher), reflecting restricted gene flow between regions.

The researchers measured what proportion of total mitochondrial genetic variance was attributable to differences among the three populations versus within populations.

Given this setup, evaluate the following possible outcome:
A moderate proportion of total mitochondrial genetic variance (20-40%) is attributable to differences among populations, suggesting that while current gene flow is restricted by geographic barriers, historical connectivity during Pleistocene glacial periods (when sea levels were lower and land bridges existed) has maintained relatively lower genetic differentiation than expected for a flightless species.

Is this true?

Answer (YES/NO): NO